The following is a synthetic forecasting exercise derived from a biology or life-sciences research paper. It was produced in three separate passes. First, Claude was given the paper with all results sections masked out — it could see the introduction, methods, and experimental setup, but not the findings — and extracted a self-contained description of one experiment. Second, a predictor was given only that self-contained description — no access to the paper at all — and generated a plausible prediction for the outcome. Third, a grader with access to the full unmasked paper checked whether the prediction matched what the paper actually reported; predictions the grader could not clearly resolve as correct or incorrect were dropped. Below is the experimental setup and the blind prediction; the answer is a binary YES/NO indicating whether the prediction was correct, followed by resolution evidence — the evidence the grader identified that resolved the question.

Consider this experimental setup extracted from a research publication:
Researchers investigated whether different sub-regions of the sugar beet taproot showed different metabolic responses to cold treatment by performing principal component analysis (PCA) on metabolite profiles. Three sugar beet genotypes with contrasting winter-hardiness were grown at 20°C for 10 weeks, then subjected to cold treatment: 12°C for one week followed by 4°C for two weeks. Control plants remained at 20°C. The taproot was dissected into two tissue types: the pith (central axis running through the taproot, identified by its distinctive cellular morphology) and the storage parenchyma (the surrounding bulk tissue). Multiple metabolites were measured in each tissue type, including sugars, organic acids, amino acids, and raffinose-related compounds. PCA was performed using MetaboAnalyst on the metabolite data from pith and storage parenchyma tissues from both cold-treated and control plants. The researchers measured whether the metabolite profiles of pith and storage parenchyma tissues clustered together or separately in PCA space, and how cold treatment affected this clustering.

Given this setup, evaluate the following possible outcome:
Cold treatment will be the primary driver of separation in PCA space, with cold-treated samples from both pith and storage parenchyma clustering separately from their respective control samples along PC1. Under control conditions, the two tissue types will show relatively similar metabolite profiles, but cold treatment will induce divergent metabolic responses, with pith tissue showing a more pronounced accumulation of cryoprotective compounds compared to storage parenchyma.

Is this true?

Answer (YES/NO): NO